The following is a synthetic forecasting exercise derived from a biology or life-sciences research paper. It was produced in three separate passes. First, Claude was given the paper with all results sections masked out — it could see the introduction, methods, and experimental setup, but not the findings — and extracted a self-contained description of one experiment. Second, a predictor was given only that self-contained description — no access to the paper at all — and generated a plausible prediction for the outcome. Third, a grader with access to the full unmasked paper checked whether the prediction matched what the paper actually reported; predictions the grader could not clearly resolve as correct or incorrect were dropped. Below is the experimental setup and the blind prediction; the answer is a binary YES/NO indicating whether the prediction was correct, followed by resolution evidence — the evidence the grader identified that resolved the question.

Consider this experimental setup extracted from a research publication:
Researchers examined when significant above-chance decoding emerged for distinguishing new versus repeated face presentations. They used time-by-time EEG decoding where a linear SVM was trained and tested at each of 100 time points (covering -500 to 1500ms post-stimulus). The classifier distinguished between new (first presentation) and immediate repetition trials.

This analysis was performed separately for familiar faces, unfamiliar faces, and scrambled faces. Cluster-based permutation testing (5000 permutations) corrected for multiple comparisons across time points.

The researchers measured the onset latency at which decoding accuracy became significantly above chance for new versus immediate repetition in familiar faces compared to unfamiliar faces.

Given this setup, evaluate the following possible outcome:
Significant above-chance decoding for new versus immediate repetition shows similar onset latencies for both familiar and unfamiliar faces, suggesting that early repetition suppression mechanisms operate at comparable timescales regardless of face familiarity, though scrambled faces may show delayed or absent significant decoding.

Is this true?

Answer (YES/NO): YES